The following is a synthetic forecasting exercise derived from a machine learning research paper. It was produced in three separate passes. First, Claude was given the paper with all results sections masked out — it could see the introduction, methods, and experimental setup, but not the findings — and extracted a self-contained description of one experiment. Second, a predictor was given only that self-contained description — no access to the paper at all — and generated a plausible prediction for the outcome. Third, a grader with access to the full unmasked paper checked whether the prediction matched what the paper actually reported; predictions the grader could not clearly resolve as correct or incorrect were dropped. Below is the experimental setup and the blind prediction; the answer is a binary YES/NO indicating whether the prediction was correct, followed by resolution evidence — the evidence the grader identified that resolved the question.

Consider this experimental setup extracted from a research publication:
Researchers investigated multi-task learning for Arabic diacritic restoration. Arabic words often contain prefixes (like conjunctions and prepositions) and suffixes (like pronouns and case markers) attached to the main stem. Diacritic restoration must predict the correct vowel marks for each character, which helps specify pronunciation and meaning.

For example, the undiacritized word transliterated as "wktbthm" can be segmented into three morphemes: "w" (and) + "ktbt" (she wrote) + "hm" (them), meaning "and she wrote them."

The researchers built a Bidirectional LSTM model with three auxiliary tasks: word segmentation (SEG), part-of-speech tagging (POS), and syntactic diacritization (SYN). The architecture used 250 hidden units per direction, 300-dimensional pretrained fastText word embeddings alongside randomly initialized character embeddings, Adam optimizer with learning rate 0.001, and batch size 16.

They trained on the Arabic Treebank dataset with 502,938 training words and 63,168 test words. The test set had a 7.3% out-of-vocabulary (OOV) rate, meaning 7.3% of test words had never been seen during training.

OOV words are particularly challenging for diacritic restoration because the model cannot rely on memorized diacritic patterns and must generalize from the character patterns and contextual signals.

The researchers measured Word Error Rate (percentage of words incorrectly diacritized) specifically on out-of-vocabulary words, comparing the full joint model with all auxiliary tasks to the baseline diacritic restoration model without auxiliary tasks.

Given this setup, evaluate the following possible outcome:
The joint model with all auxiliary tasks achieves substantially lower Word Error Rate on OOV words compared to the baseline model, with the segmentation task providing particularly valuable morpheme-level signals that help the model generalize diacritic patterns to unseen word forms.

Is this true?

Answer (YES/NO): NO